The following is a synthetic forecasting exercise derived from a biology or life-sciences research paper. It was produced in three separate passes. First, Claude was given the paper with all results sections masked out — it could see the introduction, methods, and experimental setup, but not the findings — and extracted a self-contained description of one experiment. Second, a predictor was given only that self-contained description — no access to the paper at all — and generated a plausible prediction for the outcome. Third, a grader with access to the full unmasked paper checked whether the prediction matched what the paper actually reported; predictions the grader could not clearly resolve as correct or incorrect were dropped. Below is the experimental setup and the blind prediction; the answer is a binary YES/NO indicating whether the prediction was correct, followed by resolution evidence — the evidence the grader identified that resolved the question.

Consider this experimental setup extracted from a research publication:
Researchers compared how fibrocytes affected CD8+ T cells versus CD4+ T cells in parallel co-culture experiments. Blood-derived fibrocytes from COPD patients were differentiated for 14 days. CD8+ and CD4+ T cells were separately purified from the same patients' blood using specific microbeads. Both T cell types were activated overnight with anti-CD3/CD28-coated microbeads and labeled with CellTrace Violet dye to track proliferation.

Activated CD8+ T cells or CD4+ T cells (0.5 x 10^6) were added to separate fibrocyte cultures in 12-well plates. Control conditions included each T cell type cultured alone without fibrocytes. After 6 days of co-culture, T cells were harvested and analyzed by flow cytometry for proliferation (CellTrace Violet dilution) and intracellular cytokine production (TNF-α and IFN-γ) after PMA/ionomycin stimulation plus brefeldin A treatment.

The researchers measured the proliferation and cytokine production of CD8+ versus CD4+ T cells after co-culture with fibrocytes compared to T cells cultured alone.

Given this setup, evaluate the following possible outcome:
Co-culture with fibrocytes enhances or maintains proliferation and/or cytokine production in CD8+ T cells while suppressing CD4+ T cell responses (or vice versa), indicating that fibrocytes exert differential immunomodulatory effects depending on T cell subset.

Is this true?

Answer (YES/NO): NO